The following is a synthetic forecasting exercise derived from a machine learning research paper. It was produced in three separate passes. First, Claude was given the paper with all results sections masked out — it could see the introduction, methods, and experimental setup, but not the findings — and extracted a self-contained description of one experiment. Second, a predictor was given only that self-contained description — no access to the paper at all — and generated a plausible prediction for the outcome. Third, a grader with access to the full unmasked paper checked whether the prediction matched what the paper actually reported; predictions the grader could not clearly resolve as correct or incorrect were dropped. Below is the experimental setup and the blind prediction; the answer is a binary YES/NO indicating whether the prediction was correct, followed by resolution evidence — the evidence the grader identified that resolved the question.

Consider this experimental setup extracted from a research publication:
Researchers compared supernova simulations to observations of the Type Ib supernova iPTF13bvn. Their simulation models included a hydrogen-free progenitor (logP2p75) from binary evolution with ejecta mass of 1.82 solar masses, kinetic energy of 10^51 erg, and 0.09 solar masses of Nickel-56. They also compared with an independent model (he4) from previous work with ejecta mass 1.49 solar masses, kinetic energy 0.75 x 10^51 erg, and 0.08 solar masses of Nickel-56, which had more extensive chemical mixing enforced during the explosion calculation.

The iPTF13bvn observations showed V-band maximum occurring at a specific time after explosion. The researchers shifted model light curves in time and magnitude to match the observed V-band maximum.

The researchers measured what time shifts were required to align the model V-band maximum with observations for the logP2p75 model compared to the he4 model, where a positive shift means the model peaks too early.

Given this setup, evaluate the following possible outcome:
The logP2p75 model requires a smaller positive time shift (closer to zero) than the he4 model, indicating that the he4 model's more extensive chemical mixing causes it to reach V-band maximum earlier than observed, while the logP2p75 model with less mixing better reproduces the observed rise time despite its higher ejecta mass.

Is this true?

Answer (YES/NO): NO